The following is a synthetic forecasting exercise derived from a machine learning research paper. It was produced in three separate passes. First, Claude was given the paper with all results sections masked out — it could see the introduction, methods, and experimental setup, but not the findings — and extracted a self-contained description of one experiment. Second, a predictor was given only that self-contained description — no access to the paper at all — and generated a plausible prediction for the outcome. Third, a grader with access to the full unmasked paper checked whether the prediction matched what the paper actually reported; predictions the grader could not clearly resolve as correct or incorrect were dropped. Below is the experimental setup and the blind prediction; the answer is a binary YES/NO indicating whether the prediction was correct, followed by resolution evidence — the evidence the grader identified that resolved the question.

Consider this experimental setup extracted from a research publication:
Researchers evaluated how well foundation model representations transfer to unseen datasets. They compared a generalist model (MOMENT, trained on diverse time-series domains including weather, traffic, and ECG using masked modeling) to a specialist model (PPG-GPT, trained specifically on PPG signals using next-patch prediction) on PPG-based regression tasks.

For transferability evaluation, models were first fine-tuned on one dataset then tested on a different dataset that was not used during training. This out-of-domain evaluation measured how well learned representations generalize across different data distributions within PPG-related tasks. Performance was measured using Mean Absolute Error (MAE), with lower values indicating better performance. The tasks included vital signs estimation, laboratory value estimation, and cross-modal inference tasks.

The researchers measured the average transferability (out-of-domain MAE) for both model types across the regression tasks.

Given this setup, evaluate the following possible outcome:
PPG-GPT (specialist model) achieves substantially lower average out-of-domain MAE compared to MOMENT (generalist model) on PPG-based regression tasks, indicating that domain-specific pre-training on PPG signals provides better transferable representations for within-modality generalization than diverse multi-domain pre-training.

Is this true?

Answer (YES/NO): NO